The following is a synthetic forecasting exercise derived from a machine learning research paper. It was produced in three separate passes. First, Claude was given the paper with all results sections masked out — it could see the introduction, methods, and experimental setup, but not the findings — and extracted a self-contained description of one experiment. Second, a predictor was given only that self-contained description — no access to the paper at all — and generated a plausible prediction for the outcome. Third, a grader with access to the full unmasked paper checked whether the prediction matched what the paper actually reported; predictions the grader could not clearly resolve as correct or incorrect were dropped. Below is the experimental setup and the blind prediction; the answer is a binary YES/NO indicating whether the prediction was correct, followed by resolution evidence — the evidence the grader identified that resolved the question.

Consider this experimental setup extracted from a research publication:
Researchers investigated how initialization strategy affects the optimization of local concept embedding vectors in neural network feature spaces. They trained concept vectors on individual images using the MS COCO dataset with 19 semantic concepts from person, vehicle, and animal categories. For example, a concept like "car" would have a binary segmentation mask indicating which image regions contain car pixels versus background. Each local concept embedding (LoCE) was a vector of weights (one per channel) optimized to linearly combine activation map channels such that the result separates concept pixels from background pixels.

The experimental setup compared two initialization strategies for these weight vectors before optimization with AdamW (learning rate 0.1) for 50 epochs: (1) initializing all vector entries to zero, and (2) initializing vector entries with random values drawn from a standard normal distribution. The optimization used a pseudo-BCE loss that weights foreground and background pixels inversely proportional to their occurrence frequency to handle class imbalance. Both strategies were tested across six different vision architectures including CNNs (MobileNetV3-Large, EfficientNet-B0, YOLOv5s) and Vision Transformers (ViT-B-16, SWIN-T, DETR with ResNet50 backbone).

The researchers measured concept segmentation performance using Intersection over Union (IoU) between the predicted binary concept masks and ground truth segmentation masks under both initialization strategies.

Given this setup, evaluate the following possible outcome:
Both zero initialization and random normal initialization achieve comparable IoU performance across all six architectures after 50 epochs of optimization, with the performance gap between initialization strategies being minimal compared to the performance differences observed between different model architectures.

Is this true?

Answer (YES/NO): YES